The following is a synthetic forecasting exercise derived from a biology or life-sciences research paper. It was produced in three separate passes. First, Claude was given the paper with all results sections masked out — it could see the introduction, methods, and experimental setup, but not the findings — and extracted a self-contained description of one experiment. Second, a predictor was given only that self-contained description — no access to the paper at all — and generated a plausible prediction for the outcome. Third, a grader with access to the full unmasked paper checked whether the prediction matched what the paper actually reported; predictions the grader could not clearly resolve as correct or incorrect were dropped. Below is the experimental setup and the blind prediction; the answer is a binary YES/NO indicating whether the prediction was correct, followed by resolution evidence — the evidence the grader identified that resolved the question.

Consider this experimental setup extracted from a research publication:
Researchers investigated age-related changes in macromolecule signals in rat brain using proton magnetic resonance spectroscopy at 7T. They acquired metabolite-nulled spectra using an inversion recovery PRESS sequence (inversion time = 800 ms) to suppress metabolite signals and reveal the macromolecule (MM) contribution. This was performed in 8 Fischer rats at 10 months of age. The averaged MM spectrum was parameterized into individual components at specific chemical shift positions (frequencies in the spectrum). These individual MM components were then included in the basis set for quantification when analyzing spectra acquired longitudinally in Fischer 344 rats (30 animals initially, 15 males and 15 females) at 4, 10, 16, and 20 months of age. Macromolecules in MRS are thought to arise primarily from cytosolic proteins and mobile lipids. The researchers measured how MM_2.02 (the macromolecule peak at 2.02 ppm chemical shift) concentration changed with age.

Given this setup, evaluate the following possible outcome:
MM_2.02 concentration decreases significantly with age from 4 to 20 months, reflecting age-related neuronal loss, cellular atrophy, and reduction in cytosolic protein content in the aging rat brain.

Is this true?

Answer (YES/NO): NO